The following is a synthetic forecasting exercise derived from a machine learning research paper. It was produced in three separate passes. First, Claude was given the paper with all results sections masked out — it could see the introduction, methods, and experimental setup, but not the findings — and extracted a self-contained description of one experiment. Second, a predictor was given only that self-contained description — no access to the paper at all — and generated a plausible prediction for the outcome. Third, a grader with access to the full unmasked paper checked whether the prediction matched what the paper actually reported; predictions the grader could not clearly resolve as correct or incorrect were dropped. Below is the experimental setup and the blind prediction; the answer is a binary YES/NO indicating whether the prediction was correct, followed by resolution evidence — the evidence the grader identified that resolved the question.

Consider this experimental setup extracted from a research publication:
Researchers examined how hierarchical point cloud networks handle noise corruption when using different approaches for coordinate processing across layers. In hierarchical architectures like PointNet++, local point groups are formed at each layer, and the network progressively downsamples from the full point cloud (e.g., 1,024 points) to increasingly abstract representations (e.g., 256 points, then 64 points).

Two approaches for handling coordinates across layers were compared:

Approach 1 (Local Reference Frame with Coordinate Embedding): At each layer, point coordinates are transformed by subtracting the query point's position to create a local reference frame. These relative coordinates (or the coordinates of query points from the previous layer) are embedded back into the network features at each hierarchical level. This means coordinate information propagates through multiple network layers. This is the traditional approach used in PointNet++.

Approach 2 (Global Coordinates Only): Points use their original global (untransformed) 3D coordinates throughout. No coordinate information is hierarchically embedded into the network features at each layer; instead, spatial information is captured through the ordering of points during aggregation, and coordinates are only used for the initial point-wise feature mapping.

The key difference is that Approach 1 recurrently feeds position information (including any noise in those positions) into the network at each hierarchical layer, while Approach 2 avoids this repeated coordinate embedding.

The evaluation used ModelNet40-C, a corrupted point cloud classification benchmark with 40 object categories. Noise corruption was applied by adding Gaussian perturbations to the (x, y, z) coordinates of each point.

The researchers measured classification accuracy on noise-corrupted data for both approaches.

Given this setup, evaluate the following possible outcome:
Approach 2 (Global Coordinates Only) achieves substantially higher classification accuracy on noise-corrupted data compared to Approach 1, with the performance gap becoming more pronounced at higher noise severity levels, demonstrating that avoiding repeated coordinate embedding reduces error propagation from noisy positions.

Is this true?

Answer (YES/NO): YES